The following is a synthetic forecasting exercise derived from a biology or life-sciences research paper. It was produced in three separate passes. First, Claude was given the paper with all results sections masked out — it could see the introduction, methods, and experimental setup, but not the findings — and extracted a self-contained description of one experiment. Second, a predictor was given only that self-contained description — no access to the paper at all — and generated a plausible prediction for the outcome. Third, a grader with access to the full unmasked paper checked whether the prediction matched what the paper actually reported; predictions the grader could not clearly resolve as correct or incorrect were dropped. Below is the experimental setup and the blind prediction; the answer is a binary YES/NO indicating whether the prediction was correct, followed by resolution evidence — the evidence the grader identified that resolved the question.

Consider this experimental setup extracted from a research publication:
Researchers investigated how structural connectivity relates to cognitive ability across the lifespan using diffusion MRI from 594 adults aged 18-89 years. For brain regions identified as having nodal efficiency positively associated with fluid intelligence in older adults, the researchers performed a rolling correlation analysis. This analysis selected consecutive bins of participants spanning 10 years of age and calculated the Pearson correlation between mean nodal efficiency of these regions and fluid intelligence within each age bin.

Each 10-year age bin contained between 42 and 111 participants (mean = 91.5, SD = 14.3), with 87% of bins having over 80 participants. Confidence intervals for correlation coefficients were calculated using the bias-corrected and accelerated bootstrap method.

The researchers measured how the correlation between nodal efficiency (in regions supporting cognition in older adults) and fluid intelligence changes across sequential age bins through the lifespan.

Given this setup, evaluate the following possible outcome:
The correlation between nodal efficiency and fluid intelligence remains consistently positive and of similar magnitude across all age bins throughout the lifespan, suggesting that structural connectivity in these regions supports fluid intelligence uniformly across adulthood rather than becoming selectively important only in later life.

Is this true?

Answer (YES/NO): NO